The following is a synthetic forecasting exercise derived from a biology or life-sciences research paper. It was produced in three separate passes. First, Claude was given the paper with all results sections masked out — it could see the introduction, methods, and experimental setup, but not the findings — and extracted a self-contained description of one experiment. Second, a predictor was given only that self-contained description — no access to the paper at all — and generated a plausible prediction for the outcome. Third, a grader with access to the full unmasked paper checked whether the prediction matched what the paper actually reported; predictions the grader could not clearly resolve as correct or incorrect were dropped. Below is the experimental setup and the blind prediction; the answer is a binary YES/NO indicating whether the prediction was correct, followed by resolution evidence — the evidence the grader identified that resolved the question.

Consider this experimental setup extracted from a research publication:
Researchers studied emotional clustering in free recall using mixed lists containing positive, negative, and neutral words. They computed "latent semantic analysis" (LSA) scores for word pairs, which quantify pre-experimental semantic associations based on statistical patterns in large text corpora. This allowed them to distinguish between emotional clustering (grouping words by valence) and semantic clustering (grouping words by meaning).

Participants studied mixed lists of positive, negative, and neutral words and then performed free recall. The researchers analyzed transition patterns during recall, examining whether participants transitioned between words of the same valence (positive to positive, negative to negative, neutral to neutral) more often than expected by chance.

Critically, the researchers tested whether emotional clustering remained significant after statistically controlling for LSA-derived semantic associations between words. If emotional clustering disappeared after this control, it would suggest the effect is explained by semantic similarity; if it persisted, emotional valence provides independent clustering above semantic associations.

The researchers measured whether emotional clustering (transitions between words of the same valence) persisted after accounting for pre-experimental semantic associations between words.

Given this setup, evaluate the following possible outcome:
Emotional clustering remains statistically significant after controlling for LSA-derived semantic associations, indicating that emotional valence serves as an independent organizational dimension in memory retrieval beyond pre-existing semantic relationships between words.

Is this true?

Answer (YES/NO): YES